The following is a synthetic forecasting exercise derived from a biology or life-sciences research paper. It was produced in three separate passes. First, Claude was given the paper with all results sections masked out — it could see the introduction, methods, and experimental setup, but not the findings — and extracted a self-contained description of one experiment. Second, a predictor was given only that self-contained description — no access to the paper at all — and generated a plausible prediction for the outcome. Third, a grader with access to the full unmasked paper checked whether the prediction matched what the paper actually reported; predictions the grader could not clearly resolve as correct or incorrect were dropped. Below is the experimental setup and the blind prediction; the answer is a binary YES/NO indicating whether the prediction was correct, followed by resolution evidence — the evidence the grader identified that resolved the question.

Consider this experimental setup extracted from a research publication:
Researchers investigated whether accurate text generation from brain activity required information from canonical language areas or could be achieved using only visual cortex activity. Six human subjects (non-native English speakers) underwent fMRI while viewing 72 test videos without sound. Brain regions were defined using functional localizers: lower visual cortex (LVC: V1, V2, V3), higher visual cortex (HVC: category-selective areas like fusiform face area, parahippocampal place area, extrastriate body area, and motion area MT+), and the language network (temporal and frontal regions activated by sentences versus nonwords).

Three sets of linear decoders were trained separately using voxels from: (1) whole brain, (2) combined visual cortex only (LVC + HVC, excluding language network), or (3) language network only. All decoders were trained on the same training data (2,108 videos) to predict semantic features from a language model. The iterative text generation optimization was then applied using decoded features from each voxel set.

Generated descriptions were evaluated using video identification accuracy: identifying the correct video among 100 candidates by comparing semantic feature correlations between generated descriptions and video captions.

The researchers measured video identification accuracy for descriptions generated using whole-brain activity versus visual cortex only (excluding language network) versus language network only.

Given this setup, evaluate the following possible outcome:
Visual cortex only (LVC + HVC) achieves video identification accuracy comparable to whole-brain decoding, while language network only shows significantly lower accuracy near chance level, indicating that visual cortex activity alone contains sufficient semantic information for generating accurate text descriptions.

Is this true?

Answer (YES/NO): NO